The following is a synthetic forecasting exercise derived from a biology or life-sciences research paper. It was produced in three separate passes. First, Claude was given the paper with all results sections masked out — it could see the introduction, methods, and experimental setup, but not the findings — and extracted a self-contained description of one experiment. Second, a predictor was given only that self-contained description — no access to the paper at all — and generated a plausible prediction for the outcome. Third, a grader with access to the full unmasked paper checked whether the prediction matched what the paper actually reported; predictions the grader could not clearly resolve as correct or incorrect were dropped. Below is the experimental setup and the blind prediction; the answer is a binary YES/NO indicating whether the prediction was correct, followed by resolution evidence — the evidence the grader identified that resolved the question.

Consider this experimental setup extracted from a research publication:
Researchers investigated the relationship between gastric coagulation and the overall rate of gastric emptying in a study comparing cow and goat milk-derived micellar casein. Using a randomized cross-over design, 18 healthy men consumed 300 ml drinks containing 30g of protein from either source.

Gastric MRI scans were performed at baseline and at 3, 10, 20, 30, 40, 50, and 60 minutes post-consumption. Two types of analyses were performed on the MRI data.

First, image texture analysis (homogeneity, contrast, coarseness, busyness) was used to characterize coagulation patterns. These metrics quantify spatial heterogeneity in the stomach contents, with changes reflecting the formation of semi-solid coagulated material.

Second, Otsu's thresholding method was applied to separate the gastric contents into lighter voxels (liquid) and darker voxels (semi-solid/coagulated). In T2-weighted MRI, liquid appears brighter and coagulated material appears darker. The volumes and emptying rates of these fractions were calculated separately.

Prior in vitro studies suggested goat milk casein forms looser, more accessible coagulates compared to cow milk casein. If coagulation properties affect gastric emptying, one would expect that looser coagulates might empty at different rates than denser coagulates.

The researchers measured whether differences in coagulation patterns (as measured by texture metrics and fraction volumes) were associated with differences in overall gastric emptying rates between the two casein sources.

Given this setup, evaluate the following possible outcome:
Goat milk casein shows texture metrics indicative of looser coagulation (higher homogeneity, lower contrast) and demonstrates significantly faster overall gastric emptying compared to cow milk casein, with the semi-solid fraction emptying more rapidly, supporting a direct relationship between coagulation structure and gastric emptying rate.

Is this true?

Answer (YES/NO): NO